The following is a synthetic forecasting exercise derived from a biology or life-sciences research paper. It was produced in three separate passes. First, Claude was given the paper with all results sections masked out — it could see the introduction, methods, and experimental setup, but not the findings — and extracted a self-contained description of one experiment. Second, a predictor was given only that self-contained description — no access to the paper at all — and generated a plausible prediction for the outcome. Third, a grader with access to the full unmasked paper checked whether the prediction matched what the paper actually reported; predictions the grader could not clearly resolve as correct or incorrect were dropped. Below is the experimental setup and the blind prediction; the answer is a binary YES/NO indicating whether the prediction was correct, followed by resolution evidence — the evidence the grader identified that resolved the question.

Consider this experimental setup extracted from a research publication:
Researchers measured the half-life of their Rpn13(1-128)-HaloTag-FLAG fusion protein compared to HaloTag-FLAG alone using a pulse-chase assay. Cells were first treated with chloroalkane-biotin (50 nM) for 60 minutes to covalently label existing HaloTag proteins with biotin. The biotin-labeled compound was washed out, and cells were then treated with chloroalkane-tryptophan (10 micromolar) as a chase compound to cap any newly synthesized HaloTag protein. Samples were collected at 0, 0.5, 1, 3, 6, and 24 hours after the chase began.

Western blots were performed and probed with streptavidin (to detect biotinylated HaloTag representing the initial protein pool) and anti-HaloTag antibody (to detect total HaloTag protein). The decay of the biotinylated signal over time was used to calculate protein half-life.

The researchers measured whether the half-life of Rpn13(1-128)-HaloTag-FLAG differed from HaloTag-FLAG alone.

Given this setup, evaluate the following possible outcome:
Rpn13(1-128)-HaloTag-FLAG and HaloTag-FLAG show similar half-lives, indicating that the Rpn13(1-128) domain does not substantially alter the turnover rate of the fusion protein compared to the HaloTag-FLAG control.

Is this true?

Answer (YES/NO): NO